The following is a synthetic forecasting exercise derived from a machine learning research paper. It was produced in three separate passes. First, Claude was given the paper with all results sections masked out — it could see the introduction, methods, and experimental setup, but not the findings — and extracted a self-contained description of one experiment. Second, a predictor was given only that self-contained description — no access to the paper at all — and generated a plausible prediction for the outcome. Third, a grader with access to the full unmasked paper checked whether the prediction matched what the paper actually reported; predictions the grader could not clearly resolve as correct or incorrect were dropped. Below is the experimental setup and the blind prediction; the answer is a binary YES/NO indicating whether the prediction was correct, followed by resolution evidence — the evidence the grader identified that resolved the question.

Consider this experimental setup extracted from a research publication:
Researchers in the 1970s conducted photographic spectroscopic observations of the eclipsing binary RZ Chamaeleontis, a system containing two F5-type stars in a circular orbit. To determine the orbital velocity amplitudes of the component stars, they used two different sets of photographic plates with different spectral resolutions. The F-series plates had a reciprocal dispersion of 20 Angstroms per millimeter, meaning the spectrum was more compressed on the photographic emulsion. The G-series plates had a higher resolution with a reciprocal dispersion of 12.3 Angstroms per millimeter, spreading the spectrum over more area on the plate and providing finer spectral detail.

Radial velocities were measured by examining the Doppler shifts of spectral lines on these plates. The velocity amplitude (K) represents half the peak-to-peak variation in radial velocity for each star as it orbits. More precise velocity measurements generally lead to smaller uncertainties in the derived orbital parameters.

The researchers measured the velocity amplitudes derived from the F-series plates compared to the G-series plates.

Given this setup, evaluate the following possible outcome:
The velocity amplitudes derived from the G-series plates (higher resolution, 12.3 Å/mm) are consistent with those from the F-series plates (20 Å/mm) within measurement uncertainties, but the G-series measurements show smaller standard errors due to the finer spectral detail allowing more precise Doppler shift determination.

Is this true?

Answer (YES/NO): NO